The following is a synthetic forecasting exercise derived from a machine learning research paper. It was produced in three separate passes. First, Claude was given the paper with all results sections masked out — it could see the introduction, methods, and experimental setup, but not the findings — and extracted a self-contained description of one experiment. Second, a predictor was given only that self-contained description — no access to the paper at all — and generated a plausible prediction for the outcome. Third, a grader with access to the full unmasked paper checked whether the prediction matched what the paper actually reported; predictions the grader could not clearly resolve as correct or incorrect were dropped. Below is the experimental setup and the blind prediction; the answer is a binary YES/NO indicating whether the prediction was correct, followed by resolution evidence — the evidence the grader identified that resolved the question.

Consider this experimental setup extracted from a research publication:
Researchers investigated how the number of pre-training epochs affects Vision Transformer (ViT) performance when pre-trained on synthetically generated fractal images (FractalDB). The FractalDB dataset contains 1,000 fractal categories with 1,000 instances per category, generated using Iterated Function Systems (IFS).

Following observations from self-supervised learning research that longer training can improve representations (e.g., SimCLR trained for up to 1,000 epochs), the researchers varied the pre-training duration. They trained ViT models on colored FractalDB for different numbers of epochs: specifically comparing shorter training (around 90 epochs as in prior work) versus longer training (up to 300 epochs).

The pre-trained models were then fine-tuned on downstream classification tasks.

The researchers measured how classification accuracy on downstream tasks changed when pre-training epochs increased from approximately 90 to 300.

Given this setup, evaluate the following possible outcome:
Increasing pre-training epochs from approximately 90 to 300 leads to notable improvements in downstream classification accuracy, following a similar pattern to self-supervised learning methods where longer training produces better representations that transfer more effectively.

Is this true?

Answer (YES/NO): YES